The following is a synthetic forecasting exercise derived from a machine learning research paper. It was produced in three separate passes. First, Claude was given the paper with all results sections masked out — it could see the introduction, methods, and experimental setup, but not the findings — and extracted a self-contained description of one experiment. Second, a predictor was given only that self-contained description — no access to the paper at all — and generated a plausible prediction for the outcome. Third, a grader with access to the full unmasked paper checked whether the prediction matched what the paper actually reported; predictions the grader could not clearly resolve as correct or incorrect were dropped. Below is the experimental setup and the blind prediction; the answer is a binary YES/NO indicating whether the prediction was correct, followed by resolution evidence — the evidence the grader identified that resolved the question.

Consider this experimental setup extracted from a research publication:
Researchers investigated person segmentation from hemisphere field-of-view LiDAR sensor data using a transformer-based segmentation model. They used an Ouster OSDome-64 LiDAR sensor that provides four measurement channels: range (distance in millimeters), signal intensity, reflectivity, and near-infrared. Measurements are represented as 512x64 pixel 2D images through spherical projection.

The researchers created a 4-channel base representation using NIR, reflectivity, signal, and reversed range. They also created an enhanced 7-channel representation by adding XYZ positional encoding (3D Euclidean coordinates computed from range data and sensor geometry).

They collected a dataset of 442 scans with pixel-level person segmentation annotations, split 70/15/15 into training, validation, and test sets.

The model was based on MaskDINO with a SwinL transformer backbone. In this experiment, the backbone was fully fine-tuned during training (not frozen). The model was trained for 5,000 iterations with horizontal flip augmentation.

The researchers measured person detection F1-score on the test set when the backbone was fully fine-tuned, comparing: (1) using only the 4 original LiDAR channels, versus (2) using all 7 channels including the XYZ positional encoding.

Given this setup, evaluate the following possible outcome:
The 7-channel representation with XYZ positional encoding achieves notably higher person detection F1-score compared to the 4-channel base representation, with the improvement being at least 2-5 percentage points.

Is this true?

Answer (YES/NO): NO